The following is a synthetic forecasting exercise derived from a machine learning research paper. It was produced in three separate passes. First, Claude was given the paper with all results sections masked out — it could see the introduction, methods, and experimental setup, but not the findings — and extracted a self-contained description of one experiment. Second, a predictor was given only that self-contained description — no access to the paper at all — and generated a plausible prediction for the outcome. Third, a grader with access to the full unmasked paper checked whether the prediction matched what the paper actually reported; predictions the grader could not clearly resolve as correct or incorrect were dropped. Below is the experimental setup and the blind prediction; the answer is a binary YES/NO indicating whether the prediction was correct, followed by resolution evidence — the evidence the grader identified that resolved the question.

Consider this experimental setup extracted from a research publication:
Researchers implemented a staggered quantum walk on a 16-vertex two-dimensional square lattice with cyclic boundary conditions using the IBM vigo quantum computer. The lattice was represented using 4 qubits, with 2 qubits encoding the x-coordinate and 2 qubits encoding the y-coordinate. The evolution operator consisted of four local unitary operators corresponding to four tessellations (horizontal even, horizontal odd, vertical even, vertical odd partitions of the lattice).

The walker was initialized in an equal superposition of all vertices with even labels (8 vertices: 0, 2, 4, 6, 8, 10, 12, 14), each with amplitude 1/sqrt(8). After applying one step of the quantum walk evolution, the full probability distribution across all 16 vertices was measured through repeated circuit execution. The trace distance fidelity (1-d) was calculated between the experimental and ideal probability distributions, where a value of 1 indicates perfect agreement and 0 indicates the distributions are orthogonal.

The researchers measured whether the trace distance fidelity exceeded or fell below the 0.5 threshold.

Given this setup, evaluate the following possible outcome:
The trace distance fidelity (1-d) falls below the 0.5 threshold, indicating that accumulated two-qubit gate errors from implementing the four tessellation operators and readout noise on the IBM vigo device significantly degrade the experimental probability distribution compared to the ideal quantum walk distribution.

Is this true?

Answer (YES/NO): NO